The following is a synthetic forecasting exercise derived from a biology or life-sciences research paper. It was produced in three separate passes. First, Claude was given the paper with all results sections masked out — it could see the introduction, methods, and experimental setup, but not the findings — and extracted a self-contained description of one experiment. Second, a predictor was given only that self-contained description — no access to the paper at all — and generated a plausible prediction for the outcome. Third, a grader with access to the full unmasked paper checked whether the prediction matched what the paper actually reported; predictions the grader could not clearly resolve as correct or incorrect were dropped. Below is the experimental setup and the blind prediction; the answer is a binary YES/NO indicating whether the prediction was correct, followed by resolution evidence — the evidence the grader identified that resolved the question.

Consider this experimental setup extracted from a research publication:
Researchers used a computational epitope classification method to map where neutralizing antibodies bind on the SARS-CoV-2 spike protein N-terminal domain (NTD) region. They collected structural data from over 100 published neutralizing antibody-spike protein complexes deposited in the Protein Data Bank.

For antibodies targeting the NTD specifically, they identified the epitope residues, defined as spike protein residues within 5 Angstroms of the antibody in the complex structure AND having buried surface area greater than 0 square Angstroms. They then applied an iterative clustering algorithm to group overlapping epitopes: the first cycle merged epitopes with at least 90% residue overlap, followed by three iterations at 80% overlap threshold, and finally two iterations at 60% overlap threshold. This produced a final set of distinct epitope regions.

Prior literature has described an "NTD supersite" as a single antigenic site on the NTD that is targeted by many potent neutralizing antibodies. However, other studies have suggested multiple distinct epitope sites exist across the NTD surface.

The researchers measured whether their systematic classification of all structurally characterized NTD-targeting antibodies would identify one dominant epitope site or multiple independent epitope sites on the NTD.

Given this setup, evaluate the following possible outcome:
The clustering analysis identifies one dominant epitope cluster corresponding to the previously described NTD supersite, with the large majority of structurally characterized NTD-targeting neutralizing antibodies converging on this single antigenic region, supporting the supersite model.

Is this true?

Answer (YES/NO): NO